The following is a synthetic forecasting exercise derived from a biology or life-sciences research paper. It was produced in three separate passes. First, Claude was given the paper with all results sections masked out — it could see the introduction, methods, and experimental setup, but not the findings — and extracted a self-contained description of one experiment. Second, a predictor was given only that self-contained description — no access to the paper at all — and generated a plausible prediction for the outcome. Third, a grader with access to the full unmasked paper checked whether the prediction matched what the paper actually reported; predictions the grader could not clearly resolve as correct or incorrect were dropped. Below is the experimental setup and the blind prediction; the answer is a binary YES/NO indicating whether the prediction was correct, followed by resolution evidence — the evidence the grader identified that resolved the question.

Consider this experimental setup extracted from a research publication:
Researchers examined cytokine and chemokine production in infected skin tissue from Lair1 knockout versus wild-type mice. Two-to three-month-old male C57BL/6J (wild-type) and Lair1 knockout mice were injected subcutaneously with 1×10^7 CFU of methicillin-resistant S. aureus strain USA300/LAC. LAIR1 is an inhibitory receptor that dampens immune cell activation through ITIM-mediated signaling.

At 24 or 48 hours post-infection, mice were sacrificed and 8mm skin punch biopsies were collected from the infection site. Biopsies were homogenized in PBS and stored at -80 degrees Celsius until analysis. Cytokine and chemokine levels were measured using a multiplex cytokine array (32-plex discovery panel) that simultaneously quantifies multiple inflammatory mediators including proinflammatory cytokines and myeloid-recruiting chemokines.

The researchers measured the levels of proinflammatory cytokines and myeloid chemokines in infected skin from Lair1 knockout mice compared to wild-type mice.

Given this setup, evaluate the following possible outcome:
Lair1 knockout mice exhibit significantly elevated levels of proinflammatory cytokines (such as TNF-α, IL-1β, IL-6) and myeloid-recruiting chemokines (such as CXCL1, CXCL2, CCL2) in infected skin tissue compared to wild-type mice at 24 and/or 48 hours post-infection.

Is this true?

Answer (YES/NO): YES